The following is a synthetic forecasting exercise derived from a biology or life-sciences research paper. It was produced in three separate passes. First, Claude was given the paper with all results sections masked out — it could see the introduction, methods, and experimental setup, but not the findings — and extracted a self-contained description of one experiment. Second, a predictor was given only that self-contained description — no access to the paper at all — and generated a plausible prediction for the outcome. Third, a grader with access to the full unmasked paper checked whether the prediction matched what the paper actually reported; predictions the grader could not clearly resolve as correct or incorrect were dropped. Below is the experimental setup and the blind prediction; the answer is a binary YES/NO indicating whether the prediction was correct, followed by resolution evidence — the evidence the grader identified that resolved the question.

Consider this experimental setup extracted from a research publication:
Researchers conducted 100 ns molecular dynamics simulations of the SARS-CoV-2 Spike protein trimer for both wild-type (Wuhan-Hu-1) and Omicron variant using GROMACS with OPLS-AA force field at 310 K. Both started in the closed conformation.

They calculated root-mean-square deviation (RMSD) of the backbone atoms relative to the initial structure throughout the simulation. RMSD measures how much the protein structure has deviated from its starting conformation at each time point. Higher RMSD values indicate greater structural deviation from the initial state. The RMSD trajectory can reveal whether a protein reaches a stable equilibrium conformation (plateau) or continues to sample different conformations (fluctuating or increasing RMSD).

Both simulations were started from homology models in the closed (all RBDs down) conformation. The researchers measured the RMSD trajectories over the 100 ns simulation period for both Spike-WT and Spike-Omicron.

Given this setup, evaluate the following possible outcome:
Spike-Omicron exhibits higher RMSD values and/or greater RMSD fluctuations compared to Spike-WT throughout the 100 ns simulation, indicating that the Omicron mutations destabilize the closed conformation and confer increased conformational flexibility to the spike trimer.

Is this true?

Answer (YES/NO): YES